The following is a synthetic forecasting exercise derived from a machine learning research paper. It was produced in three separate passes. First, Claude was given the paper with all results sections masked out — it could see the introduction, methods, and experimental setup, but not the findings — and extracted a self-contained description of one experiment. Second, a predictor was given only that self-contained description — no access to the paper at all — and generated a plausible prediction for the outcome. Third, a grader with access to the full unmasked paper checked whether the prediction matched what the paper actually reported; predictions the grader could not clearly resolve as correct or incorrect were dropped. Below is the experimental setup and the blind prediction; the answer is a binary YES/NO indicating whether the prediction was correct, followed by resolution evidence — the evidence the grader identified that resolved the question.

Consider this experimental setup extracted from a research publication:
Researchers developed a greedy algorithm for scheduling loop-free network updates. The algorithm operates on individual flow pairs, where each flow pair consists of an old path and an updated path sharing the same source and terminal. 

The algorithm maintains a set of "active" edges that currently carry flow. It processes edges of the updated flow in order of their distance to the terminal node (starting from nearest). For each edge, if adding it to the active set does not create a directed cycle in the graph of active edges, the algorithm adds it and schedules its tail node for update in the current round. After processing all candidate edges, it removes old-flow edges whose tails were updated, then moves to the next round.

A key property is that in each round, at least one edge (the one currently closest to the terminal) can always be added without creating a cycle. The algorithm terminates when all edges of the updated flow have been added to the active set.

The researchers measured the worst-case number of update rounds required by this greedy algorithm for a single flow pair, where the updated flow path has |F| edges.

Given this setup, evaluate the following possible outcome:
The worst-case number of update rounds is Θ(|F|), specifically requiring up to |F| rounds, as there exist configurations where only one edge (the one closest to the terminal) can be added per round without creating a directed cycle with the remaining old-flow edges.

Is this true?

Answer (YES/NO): YES